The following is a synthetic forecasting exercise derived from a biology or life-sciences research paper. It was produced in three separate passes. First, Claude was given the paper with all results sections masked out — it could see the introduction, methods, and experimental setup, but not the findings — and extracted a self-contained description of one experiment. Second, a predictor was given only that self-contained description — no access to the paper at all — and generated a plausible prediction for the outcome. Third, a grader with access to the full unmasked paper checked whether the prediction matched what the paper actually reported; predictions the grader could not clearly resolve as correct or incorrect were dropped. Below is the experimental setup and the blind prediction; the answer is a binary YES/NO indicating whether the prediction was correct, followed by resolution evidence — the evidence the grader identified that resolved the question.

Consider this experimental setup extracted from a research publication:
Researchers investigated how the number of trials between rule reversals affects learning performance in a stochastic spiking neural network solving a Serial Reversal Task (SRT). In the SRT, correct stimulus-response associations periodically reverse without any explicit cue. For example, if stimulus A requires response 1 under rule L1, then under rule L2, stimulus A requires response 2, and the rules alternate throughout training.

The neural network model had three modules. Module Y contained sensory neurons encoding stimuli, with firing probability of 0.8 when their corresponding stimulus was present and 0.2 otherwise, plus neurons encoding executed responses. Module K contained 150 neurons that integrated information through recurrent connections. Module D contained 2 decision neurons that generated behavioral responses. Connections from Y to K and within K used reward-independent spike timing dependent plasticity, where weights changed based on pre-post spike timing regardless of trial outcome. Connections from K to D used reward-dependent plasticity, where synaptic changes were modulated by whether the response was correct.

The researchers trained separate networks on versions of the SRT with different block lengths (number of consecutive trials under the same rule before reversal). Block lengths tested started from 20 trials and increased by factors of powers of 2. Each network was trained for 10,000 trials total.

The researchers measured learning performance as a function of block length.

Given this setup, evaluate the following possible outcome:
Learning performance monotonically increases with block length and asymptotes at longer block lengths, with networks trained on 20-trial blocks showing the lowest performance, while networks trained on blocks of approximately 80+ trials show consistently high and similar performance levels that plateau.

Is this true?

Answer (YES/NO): NO